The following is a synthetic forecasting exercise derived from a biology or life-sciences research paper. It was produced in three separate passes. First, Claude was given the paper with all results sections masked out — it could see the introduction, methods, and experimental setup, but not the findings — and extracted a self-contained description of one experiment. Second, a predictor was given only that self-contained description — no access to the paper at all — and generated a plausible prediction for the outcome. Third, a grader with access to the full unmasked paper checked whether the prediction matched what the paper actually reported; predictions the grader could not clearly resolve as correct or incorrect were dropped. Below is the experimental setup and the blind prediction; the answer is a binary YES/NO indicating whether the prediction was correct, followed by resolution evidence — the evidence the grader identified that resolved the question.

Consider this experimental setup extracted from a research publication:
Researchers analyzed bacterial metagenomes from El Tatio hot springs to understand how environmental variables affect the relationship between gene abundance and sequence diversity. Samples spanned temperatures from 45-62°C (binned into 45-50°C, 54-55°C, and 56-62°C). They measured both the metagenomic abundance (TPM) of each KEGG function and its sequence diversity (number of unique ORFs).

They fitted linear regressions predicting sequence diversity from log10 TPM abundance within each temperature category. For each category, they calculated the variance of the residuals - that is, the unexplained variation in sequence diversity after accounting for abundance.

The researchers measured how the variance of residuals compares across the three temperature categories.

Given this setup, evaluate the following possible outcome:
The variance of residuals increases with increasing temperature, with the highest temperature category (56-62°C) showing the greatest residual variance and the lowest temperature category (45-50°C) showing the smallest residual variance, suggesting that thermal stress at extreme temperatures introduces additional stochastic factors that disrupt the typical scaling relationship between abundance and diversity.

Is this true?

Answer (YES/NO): NO